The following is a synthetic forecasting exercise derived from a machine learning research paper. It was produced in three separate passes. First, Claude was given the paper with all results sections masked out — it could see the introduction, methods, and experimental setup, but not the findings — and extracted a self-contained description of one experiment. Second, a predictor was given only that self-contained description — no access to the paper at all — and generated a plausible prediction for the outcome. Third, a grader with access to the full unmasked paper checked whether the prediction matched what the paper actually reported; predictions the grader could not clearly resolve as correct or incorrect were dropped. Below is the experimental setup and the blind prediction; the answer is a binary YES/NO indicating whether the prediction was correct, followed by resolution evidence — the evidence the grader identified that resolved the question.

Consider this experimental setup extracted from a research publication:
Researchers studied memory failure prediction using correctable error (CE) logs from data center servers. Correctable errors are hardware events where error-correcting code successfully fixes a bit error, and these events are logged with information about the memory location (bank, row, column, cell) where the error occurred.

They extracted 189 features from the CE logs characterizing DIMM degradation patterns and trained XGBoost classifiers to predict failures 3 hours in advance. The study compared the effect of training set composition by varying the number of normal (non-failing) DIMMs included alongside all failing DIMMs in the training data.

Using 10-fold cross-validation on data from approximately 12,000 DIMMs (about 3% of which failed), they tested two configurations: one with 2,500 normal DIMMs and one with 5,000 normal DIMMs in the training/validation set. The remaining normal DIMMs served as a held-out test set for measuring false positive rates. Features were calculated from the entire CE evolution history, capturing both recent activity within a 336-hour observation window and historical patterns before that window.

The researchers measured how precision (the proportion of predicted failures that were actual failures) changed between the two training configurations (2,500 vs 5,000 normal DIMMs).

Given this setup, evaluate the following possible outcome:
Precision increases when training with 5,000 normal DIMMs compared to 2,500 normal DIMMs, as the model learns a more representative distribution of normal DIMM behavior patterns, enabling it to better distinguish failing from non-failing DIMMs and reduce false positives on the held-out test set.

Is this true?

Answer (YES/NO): NO